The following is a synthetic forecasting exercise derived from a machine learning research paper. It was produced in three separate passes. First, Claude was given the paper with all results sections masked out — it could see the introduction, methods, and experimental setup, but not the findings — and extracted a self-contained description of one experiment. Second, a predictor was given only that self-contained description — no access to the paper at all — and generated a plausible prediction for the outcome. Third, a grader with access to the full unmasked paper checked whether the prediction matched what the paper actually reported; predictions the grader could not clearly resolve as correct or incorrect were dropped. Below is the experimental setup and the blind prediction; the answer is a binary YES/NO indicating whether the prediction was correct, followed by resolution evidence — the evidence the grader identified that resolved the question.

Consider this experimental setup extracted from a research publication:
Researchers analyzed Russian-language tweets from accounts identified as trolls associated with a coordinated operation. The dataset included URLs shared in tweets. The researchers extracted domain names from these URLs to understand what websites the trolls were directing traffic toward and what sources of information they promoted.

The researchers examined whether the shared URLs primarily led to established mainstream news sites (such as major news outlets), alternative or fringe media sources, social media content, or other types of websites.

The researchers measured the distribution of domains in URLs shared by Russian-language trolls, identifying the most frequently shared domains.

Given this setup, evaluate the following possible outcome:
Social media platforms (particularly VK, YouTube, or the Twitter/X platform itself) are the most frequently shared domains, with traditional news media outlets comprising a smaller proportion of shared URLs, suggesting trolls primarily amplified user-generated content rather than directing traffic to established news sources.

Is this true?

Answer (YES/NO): NO